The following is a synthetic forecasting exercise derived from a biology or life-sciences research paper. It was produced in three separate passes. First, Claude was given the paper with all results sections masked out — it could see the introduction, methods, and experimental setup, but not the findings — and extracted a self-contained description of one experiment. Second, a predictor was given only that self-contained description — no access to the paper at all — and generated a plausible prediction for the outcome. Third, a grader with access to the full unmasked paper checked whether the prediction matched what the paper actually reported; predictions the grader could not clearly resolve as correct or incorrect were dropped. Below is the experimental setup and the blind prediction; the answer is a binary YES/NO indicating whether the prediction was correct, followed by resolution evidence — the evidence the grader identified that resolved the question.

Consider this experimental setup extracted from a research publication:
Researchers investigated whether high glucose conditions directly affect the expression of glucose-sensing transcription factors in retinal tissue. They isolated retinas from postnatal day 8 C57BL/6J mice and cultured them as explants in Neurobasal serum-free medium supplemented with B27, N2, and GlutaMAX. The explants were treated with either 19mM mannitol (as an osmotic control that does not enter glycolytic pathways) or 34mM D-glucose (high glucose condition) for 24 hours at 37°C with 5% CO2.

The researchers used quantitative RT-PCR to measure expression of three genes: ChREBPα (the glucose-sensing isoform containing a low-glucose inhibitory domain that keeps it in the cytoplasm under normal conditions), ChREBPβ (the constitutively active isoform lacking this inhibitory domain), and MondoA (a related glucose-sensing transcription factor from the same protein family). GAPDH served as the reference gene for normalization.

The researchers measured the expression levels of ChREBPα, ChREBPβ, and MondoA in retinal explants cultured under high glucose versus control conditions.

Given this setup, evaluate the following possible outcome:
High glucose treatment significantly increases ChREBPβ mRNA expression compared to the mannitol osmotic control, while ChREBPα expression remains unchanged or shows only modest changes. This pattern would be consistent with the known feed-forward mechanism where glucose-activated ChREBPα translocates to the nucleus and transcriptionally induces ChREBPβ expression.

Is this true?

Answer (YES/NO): NO